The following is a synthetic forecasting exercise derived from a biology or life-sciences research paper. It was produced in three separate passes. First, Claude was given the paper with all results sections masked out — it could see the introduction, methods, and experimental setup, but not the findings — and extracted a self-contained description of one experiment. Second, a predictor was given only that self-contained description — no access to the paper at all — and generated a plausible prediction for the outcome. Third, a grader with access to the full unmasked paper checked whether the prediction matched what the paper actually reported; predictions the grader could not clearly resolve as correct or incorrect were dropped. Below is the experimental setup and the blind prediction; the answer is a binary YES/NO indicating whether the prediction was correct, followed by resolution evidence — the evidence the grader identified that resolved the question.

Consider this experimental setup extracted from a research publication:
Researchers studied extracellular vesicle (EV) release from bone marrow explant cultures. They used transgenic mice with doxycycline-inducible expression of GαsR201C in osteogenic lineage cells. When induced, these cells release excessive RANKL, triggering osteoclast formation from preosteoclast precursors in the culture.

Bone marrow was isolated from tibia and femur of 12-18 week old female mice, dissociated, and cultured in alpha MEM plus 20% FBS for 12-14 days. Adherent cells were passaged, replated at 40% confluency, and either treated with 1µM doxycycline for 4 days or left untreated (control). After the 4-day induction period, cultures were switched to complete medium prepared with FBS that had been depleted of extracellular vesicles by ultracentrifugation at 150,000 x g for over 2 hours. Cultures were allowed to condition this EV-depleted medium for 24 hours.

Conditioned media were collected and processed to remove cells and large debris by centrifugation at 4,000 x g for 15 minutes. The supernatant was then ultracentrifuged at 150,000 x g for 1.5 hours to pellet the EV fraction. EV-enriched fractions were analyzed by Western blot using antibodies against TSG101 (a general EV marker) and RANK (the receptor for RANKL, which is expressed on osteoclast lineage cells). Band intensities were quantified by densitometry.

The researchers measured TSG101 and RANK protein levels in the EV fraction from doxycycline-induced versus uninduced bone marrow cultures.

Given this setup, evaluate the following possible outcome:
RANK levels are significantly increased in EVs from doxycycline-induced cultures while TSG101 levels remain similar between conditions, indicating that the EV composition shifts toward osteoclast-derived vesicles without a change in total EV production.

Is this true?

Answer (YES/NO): NO